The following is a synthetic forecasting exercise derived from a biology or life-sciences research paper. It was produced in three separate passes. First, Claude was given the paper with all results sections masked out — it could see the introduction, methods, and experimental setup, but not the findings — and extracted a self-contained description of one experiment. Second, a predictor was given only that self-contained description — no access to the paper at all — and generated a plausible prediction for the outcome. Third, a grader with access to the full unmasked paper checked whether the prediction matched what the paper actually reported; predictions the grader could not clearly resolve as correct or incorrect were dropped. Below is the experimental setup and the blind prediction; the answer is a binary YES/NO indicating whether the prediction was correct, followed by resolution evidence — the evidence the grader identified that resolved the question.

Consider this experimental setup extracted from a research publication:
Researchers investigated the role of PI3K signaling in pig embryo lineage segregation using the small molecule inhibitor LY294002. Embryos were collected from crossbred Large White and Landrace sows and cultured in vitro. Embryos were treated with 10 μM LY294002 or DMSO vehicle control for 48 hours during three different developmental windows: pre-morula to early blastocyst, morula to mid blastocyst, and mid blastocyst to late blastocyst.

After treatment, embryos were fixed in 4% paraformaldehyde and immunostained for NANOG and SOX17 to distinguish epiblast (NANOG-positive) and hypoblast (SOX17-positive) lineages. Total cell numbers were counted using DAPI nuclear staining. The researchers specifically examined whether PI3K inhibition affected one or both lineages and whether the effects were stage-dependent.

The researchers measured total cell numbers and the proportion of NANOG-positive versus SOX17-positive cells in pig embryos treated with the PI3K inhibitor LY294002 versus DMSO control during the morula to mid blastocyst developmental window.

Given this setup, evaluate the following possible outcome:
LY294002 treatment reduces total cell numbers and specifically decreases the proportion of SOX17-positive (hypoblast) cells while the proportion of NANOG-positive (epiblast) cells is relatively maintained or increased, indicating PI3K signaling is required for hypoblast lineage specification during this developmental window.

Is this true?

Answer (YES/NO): NO